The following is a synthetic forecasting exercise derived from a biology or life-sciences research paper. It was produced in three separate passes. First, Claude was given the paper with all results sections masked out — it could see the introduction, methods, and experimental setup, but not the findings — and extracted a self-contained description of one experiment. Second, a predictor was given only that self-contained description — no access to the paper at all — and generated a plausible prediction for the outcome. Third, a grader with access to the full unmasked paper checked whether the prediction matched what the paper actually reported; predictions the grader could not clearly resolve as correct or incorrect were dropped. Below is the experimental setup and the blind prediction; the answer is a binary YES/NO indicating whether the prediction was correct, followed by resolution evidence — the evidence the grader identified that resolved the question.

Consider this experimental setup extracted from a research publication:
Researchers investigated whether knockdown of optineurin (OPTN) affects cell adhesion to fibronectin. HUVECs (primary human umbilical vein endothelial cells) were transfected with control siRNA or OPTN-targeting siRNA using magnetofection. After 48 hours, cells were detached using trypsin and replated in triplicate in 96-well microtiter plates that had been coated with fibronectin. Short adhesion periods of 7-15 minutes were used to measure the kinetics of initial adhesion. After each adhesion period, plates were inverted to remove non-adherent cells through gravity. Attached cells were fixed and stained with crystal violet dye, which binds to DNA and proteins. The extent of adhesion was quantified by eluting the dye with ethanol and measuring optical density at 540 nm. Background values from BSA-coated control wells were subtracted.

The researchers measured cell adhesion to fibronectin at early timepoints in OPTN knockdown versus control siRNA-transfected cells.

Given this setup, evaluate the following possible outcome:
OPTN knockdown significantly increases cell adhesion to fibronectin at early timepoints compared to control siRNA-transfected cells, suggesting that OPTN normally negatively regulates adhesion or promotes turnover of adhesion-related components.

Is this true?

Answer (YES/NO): YES